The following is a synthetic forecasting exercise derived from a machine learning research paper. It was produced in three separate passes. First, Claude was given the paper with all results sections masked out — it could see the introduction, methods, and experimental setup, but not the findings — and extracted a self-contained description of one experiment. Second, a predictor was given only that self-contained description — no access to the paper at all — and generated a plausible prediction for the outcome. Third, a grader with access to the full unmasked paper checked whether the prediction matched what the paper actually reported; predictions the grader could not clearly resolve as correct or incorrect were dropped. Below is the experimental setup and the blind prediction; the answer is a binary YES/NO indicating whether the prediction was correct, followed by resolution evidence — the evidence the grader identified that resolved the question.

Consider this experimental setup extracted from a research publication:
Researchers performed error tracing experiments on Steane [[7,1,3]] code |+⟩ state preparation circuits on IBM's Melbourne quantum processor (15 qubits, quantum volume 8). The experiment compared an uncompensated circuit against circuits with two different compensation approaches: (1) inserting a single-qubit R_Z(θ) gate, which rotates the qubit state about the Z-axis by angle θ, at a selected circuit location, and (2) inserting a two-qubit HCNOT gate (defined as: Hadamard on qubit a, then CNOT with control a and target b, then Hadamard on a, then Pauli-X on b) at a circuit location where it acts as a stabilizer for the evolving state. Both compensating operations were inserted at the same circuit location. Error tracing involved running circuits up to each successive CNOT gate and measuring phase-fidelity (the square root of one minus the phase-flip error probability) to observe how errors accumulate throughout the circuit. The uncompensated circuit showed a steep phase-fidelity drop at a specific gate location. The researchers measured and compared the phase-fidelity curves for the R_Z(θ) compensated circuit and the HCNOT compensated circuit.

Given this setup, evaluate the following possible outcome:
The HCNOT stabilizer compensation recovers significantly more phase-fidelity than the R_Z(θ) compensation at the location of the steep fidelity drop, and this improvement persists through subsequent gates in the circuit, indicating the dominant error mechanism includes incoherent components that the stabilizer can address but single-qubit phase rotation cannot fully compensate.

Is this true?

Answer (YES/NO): NO